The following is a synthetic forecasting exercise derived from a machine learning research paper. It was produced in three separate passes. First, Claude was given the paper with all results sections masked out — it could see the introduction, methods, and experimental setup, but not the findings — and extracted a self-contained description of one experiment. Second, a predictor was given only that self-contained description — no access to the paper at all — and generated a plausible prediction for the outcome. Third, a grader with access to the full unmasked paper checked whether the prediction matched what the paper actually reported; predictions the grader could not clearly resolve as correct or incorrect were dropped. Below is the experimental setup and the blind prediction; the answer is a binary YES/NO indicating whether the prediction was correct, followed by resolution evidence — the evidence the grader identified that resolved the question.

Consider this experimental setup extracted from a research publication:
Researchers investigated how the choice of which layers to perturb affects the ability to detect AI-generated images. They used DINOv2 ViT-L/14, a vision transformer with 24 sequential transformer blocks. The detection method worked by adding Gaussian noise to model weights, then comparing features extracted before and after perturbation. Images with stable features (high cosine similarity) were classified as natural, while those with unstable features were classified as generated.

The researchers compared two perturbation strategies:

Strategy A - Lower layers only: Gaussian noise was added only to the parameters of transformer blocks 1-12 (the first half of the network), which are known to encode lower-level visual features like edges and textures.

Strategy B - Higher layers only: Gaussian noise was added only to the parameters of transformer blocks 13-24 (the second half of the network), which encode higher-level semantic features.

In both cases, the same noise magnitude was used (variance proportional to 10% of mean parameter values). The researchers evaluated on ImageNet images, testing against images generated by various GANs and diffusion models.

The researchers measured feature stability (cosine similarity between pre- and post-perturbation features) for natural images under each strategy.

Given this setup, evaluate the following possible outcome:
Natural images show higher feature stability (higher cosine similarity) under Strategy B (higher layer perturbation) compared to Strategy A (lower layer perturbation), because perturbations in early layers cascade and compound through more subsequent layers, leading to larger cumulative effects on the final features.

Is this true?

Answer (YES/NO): NO